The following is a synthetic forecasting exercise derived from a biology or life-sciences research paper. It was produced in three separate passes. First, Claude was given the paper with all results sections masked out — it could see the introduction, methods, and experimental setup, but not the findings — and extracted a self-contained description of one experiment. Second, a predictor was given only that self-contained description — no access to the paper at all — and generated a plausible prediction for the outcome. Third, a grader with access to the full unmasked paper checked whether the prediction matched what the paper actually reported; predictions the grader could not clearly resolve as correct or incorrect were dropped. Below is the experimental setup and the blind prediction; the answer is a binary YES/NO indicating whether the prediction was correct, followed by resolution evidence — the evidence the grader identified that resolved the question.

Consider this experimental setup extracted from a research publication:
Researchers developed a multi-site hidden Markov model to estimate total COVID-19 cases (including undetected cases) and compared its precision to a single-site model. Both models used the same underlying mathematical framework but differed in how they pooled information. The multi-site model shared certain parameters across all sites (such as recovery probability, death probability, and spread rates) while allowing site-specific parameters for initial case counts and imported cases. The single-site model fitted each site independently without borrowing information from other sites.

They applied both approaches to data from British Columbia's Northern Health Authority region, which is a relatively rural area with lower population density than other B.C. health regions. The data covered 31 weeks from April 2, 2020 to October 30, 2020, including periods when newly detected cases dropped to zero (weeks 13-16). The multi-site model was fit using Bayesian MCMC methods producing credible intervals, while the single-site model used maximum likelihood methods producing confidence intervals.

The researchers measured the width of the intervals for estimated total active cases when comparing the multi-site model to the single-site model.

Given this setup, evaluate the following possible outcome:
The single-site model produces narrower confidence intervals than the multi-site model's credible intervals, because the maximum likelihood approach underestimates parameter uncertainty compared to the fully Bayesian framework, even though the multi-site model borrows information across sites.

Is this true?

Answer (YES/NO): NO